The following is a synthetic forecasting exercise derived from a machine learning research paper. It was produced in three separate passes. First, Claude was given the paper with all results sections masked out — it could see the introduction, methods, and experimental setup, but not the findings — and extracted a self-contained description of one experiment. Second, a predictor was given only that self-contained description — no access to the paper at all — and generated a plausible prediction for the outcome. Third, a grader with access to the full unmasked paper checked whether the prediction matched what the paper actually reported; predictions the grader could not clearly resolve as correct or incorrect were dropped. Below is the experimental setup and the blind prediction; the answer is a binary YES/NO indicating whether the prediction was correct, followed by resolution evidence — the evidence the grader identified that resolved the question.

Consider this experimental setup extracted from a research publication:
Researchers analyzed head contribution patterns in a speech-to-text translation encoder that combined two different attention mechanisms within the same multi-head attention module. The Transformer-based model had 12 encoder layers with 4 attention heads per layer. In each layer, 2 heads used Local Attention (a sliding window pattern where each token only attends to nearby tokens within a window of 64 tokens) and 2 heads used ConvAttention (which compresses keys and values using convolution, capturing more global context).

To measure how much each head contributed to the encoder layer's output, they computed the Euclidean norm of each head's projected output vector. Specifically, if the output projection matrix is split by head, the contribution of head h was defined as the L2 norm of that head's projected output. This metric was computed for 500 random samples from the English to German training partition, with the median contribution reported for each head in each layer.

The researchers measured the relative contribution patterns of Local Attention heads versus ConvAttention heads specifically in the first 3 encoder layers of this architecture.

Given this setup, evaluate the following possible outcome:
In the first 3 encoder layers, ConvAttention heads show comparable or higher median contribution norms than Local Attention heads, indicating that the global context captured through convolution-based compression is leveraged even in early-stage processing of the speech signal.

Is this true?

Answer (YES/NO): YES